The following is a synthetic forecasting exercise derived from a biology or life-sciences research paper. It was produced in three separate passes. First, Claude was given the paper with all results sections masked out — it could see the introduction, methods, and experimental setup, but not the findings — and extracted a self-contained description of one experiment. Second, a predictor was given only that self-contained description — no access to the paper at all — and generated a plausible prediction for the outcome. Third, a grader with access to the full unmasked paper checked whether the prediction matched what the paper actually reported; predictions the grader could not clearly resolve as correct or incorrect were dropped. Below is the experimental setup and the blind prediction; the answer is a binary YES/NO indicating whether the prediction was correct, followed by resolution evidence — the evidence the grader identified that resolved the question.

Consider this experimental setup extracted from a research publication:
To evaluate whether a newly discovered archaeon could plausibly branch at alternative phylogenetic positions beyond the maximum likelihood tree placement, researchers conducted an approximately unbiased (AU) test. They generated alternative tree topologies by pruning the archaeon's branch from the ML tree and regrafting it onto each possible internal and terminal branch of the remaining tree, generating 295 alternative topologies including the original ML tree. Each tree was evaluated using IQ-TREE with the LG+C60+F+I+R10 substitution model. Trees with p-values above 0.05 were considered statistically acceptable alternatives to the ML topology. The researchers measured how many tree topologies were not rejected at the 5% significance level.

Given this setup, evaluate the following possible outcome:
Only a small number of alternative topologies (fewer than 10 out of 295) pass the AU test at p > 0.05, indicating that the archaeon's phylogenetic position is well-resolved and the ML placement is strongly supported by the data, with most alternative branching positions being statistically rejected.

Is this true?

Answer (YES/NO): NO